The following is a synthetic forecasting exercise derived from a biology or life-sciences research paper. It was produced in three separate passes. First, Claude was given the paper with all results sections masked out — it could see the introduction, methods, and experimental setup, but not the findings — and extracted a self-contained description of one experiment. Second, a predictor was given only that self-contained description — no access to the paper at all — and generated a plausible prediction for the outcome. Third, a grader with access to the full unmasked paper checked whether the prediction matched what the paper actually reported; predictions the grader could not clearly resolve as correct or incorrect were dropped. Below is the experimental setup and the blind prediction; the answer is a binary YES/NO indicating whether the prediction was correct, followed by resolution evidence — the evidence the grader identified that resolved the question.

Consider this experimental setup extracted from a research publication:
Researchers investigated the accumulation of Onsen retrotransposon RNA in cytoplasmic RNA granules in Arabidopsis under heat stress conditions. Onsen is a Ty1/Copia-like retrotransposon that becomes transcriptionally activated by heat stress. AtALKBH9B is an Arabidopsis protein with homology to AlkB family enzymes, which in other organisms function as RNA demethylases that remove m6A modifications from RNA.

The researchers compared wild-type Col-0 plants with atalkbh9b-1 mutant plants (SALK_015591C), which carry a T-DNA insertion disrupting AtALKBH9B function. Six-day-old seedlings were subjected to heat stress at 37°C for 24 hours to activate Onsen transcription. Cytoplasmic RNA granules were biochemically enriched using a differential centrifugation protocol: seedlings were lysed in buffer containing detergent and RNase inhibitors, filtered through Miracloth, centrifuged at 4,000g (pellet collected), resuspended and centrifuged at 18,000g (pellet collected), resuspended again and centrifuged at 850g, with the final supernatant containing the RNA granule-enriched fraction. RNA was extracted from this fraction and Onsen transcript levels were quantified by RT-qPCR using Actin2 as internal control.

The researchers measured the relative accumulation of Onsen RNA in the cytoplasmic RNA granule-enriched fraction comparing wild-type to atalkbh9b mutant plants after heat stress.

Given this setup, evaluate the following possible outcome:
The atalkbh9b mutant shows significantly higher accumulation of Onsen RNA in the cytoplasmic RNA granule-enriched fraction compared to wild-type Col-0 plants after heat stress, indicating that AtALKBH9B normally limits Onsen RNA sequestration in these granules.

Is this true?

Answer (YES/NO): YES